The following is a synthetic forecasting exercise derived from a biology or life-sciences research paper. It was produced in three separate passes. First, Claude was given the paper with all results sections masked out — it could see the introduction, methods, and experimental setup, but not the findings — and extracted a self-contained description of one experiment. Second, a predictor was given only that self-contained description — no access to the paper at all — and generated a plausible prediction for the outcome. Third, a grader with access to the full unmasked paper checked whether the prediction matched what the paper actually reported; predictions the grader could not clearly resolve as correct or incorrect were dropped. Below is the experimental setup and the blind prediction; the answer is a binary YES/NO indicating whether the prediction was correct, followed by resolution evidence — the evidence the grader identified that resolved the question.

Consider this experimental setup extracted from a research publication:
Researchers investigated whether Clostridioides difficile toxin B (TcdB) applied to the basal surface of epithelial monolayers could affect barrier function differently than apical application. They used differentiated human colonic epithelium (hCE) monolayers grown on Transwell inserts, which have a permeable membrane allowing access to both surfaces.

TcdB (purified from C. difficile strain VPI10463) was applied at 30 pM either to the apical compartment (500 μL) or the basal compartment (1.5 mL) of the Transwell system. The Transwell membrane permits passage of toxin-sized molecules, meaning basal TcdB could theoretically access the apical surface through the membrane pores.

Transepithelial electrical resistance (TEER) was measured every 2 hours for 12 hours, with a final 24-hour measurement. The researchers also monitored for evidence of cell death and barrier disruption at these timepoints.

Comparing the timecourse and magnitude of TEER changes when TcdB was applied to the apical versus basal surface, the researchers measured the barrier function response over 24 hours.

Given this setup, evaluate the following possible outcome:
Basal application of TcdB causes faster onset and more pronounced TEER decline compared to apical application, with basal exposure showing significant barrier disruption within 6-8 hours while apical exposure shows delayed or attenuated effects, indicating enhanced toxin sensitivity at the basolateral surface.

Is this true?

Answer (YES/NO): YES